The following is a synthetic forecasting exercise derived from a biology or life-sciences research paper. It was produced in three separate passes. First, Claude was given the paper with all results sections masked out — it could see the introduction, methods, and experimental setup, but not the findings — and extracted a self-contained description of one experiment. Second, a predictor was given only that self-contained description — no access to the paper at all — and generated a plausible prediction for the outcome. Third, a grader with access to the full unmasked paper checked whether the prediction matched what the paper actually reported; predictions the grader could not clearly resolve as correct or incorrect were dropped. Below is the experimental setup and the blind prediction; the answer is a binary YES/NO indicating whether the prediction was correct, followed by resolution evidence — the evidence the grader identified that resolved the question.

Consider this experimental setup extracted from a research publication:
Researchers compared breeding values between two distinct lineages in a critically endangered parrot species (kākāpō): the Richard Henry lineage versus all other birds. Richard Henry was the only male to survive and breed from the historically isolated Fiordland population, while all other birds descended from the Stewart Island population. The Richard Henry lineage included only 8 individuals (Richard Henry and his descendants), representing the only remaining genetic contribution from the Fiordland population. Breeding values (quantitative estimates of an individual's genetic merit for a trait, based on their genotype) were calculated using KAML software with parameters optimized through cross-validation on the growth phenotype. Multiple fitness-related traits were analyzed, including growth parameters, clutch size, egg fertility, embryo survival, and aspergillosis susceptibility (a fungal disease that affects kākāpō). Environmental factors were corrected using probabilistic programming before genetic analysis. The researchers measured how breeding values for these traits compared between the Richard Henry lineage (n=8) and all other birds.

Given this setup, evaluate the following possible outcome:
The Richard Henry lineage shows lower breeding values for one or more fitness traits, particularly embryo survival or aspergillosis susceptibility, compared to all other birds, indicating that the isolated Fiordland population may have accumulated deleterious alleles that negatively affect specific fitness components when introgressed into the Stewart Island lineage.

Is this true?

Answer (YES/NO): NO